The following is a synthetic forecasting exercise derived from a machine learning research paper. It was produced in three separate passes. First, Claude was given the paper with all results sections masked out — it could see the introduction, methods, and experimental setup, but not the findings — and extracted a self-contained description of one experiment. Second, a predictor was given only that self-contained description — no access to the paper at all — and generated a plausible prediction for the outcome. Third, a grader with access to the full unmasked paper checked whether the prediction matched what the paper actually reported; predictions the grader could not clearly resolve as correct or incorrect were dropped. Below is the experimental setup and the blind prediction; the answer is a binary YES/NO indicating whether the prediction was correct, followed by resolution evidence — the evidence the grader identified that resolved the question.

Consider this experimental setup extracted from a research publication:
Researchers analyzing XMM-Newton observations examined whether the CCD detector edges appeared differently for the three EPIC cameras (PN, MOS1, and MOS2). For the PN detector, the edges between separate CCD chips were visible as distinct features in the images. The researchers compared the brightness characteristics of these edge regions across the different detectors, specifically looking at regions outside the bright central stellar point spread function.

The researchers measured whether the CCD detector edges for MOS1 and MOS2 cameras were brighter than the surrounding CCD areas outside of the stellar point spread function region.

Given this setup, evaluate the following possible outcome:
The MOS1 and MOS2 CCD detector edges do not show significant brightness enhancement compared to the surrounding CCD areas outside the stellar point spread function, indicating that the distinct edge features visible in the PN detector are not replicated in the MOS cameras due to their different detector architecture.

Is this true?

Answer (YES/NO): YES